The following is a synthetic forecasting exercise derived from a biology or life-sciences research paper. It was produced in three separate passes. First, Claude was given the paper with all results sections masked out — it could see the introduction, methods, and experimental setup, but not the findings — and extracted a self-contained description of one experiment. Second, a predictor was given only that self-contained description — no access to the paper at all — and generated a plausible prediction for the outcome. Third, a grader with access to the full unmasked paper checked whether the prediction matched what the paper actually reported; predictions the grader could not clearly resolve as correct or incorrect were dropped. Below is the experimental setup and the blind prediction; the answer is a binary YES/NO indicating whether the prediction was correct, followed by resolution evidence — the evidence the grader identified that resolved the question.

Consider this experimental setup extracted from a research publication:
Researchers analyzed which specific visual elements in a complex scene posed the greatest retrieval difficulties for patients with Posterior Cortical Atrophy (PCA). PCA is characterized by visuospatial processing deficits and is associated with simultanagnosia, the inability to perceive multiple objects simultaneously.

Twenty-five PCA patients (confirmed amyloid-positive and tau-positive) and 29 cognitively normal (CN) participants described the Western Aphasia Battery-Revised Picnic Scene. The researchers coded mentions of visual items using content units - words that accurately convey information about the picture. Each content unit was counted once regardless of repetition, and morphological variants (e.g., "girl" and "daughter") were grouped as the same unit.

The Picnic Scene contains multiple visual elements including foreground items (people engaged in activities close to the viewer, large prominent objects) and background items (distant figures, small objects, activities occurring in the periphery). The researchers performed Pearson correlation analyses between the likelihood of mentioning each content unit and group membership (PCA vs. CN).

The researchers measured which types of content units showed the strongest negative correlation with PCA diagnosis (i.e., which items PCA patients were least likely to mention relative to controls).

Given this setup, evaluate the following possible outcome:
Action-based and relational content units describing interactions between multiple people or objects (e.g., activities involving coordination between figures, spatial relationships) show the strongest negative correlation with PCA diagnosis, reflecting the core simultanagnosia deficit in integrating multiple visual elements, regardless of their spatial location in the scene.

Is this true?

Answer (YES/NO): NO